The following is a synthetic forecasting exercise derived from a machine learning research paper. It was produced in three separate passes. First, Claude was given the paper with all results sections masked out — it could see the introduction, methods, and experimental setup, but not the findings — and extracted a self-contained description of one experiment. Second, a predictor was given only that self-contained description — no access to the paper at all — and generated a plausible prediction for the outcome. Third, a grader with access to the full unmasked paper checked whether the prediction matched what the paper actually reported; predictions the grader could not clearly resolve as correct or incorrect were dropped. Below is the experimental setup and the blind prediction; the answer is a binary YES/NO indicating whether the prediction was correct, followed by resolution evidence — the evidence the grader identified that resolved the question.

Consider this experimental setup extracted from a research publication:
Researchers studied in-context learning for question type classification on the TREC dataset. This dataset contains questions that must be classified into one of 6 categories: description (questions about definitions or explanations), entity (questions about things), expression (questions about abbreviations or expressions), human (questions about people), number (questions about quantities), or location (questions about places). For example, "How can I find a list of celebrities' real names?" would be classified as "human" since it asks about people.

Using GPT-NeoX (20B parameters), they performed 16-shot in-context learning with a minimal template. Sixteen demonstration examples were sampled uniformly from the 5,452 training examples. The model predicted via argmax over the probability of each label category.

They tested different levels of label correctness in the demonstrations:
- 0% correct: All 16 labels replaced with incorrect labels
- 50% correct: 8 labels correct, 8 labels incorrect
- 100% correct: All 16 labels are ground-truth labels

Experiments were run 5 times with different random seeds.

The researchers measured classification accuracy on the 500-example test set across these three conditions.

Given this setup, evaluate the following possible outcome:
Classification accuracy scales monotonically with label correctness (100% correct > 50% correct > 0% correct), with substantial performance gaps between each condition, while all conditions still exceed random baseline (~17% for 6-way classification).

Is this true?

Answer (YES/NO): YES